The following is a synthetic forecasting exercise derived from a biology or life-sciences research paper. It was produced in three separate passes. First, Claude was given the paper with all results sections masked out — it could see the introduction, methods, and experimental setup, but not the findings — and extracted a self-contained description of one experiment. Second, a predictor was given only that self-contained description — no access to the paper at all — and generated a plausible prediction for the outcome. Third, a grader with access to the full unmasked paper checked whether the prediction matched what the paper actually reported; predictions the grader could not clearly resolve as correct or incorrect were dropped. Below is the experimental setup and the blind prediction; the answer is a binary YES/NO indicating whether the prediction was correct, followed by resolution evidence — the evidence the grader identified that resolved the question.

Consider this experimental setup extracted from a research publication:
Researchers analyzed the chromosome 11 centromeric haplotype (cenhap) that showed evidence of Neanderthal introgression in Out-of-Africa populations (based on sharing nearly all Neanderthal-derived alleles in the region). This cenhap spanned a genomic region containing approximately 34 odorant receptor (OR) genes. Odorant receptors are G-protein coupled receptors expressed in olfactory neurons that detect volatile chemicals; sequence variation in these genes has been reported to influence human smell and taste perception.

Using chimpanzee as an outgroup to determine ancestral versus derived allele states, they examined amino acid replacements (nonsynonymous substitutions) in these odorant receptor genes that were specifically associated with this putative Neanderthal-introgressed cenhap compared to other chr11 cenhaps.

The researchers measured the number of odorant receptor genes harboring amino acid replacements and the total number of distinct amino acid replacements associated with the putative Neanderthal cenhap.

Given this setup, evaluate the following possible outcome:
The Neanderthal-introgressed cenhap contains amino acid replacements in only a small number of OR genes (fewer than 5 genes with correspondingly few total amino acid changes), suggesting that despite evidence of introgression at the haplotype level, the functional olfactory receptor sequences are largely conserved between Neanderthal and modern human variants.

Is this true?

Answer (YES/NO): NO